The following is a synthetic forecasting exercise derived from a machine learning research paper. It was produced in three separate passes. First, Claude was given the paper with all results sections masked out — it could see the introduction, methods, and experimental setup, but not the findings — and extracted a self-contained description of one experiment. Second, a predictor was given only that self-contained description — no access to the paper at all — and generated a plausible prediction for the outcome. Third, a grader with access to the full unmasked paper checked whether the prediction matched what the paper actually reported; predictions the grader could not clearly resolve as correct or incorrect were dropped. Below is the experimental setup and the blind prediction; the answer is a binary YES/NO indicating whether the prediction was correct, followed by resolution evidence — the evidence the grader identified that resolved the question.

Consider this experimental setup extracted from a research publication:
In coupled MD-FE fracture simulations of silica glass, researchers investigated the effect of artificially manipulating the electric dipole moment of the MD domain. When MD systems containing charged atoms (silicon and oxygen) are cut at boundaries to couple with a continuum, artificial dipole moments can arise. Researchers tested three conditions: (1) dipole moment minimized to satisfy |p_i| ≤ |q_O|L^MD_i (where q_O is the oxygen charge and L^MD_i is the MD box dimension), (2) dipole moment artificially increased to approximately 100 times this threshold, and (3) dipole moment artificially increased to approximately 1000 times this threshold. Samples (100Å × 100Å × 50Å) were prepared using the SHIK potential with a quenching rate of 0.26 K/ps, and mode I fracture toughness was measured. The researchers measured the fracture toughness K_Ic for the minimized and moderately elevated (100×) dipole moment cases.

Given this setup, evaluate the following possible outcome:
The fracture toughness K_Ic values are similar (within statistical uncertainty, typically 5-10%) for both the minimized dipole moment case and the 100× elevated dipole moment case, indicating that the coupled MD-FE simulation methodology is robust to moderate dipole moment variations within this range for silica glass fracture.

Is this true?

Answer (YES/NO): YES